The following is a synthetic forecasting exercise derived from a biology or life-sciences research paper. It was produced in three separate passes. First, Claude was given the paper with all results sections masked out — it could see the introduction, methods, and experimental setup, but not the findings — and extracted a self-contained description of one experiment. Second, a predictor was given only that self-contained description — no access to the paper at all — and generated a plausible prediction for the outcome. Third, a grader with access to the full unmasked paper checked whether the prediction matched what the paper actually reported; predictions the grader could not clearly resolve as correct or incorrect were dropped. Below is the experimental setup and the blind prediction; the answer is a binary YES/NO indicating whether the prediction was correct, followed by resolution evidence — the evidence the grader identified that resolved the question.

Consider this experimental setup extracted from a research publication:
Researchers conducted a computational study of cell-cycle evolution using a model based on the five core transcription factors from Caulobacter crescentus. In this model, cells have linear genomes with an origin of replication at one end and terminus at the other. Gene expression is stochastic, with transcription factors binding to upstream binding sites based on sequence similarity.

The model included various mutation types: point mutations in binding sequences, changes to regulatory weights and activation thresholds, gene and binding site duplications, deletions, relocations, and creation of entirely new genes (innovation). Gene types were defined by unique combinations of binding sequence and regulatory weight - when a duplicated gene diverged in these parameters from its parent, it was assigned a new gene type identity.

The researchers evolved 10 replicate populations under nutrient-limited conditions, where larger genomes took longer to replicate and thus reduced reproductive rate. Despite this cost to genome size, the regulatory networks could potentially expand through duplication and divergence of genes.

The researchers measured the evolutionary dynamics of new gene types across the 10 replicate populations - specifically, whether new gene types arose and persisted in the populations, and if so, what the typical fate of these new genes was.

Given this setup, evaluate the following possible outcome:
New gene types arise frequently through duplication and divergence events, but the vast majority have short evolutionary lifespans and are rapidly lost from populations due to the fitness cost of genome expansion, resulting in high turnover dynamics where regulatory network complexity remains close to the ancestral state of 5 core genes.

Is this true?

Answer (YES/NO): NO